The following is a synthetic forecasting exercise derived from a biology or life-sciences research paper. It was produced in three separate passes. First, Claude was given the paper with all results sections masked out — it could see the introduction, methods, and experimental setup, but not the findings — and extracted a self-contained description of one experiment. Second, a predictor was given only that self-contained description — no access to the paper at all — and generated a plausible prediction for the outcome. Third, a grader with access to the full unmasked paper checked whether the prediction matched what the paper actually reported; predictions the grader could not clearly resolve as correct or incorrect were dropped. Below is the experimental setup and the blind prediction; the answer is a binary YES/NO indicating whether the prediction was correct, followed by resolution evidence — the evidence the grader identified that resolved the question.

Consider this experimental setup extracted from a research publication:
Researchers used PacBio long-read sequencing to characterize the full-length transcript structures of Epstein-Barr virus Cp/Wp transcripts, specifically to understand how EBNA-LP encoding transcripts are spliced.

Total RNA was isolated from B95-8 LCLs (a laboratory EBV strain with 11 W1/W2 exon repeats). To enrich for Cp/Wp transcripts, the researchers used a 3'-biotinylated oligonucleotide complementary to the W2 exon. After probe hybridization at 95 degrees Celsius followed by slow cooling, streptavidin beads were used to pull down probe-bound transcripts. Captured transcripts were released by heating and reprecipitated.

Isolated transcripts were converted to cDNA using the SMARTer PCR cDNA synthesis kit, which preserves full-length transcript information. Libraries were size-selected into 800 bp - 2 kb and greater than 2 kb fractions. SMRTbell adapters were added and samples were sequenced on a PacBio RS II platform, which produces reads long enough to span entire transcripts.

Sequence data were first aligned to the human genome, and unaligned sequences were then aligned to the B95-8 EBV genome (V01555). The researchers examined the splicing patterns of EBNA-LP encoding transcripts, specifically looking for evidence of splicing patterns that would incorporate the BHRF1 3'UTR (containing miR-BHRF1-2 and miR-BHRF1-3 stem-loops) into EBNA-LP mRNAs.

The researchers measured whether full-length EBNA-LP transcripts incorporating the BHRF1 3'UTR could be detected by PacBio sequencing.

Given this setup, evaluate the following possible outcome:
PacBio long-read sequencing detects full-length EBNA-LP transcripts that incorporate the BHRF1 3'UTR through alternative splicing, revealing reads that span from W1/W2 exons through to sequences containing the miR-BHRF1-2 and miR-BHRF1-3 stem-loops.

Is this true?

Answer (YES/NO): YES